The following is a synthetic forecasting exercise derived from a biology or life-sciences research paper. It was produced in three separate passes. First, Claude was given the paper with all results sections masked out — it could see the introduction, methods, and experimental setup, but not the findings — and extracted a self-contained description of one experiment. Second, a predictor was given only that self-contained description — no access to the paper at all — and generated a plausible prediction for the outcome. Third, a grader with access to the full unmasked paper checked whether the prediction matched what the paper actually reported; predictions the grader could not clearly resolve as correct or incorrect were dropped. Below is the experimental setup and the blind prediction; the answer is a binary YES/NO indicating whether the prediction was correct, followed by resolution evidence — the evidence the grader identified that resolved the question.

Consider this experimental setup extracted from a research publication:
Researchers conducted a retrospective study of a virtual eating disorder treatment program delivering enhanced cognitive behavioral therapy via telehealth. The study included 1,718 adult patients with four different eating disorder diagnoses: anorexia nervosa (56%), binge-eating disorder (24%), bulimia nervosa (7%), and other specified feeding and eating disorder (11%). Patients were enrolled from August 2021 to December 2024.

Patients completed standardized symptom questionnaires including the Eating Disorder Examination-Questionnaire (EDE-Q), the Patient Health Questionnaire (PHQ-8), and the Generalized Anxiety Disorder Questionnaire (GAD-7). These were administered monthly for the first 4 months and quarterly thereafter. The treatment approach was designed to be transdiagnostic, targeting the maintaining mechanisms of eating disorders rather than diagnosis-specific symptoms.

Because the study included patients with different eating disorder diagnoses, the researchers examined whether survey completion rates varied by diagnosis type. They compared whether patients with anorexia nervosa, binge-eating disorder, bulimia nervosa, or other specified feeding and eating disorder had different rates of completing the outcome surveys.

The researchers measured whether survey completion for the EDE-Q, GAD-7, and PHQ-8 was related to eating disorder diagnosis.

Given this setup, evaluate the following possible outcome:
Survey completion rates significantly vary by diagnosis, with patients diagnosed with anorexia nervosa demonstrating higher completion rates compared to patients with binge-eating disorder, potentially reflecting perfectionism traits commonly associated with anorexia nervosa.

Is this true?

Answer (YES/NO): NO